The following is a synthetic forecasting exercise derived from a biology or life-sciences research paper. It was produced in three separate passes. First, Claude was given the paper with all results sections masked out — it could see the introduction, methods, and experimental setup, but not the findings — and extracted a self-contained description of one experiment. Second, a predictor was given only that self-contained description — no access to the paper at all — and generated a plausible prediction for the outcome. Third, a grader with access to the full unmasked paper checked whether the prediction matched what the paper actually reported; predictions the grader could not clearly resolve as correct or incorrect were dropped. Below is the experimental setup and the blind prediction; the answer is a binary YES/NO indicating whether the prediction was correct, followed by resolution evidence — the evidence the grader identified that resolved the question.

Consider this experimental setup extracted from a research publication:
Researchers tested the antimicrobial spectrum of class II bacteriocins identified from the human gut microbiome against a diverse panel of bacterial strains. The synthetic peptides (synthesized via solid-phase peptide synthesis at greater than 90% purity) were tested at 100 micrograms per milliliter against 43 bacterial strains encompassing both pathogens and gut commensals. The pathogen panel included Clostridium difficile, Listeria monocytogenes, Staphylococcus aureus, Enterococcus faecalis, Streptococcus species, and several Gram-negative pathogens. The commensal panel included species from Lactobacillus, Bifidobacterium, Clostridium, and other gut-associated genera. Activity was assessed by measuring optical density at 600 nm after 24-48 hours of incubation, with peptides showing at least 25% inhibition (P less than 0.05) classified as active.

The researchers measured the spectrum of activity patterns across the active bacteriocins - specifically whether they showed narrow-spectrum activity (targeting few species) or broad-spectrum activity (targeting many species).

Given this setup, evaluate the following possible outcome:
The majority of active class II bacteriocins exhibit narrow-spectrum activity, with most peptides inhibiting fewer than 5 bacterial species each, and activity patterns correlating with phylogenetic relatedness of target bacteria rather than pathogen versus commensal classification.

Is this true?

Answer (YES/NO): NO